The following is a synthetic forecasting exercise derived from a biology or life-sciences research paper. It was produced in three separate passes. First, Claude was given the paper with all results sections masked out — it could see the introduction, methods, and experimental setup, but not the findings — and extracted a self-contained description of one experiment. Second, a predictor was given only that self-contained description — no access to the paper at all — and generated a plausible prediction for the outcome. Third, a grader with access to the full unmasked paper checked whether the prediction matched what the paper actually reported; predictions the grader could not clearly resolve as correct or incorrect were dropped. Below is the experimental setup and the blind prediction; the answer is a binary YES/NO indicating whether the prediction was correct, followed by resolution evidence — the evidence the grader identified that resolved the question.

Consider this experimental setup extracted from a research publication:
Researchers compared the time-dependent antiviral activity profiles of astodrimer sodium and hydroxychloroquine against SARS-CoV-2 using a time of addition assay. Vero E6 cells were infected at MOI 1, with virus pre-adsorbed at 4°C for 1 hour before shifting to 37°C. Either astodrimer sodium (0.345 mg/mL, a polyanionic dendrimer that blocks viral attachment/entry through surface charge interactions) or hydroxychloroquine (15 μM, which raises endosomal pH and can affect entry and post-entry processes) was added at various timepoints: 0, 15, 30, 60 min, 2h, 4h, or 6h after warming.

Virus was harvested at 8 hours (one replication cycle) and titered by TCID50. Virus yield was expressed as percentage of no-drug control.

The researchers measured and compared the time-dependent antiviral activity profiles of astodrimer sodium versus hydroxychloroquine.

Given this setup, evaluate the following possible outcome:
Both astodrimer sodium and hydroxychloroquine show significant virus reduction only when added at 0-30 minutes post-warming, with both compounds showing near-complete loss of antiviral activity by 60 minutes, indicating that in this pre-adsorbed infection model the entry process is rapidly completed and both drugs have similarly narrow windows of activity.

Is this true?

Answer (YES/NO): NO